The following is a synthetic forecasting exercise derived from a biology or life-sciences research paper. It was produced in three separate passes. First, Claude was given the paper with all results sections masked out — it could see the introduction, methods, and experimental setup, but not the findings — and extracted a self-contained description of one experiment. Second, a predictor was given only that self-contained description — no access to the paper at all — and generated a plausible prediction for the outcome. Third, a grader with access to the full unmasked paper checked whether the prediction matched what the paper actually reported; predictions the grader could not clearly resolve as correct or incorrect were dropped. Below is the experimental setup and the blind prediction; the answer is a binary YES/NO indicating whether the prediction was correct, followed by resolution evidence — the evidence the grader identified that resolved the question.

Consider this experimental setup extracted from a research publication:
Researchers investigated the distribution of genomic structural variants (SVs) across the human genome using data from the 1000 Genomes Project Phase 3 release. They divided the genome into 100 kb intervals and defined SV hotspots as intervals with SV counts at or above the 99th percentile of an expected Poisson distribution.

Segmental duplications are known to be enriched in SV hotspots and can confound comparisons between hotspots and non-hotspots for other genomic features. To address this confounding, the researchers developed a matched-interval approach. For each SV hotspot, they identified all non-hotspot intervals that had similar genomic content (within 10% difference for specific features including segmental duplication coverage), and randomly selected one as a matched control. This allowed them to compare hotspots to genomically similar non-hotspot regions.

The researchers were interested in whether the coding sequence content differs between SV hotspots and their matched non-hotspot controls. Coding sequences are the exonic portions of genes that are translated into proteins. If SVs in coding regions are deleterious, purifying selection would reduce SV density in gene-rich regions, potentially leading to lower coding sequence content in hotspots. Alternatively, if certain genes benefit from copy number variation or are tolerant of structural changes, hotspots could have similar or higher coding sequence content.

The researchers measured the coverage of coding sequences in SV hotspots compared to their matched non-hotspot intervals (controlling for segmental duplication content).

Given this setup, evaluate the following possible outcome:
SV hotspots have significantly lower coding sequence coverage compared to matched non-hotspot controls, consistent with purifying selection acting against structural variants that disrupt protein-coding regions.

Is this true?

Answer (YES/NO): YES